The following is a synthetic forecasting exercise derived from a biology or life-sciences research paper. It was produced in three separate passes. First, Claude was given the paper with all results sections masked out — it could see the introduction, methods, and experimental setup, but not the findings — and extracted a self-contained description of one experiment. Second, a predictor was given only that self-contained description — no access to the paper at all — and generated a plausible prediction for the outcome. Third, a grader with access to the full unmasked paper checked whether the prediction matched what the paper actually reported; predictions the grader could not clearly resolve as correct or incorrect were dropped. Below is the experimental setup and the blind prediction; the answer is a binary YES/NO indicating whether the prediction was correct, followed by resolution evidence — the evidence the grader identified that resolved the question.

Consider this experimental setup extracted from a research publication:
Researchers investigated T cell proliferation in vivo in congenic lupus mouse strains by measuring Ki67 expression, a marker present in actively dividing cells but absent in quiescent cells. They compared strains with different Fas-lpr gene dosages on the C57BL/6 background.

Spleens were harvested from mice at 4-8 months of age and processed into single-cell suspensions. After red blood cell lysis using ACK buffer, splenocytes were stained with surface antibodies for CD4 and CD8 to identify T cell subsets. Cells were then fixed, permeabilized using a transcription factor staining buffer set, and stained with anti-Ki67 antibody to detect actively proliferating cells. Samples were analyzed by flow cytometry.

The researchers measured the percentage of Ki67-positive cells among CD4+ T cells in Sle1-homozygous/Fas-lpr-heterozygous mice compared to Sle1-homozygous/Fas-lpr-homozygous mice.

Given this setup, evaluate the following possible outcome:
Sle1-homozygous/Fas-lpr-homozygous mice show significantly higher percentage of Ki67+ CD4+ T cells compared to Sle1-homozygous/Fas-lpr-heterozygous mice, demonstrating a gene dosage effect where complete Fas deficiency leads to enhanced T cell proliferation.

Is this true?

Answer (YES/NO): YES